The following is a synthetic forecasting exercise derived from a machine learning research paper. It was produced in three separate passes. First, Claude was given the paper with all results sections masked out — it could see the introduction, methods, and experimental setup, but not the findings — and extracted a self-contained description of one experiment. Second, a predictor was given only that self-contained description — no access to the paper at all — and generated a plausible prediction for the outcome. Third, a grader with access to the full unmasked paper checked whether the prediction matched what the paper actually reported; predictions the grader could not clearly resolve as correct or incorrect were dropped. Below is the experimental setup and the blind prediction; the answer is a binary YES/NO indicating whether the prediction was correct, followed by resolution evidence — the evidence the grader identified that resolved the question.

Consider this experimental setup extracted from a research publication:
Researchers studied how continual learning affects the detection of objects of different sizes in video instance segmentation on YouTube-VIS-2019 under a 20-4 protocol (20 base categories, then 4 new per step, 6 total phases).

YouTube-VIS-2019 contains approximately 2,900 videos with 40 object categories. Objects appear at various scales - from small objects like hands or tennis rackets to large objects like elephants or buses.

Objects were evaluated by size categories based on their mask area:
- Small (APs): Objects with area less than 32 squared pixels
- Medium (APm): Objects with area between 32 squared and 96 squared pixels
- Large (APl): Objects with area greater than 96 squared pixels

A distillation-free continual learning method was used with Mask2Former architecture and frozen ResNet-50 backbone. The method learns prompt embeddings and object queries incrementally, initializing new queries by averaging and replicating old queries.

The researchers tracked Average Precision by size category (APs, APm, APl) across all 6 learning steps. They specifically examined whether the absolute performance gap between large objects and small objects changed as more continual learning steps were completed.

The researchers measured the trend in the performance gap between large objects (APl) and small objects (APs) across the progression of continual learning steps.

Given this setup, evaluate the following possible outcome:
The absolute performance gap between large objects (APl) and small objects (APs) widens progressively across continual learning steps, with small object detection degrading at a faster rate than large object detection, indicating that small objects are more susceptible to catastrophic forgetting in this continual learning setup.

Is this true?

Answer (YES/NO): NO